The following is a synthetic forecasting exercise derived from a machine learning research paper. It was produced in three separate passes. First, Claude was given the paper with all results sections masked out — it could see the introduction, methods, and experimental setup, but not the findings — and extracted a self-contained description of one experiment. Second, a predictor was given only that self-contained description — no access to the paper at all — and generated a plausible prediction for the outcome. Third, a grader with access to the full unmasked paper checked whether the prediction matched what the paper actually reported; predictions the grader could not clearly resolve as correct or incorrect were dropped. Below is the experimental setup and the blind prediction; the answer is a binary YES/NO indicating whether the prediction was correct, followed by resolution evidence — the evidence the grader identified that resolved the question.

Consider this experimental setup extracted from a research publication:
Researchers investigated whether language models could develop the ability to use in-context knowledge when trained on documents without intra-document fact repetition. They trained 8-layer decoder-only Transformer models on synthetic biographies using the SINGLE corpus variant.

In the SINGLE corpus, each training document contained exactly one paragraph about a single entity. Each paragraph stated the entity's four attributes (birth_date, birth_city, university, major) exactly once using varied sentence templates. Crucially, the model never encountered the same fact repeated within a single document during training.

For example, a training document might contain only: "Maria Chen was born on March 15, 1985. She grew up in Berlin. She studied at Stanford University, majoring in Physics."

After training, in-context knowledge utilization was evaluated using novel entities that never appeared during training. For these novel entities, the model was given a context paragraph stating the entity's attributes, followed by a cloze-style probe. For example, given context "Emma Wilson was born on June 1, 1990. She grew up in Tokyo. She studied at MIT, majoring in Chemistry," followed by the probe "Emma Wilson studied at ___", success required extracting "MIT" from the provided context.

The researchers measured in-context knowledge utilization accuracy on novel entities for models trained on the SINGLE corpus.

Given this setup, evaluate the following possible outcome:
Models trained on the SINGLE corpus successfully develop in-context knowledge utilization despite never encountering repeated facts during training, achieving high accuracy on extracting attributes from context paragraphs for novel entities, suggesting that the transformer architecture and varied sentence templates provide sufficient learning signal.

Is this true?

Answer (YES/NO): NO